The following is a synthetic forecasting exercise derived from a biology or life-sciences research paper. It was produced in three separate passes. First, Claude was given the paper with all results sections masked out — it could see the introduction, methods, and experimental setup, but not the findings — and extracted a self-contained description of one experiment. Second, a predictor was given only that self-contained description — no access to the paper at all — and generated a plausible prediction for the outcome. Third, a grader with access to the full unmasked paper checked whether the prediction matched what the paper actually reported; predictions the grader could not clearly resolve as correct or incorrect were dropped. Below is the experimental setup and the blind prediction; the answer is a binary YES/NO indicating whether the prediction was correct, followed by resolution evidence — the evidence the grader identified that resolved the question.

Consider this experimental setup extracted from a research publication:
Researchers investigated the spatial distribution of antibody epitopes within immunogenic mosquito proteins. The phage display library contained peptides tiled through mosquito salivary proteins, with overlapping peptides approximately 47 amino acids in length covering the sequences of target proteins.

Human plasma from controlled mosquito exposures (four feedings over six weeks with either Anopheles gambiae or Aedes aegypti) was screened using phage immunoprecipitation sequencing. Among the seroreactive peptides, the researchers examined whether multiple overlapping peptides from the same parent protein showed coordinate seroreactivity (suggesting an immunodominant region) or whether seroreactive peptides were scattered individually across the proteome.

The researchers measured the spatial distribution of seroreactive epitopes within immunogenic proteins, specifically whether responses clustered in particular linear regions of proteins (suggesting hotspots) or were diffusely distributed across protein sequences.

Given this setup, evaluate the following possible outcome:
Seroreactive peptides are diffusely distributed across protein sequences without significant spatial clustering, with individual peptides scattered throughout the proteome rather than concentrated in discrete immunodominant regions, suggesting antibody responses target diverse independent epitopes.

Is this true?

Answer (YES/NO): NO